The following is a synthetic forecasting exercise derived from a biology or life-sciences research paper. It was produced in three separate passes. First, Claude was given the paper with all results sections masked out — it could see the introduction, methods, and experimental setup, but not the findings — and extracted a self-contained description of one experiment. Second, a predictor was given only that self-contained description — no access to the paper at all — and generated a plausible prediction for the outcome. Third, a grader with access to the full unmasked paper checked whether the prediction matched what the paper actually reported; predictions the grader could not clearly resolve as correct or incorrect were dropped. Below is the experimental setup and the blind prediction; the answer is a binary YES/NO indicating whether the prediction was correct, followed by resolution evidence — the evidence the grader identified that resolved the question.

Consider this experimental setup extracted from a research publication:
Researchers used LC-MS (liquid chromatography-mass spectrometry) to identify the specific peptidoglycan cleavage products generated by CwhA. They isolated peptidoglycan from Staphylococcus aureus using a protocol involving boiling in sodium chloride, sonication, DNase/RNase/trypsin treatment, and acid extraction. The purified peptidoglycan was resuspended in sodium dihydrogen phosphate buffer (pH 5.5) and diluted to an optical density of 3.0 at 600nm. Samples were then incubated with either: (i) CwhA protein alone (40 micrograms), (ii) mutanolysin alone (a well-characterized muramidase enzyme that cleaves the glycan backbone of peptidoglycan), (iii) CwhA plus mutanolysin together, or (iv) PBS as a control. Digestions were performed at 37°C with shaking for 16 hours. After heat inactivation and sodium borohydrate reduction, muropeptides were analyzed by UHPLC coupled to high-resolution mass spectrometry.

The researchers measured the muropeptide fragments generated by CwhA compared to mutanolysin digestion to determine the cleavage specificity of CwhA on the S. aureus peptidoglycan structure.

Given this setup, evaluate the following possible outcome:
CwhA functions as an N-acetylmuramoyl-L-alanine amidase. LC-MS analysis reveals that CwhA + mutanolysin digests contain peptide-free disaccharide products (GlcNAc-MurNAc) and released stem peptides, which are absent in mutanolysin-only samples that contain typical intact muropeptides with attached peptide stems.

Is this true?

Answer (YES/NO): NO